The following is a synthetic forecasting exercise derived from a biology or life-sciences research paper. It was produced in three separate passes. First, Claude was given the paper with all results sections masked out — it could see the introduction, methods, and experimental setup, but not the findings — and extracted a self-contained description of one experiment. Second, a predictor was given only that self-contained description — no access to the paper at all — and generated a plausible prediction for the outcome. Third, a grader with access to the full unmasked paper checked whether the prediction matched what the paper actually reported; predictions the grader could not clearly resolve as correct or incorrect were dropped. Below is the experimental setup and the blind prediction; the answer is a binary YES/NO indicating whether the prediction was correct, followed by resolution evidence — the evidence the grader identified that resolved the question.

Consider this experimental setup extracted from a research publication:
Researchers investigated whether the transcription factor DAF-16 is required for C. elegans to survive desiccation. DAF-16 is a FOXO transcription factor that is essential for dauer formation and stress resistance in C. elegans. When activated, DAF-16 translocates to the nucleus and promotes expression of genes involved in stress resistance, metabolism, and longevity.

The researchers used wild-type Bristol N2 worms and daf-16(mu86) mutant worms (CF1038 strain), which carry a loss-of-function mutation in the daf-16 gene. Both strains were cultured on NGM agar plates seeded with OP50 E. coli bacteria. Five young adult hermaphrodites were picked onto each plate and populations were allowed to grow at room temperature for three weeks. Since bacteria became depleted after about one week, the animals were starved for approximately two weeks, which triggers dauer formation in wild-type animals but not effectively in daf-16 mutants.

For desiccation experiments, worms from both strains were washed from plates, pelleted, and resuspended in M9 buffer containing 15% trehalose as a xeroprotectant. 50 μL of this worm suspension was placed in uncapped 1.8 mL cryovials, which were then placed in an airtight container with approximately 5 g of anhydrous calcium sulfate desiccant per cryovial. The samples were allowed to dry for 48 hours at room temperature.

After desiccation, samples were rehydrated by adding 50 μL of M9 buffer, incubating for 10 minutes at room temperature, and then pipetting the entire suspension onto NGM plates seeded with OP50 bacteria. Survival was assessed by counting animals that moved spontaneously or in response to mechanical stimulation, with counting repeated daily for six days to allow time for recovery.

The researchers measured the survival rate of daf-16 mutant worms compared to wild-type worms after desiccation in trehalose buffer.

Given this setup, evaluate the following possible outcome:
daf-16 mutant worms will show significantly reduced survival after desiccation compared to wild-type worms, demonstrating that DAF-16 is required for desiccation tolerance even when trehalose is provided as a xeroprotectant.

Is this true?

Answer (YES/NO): YES